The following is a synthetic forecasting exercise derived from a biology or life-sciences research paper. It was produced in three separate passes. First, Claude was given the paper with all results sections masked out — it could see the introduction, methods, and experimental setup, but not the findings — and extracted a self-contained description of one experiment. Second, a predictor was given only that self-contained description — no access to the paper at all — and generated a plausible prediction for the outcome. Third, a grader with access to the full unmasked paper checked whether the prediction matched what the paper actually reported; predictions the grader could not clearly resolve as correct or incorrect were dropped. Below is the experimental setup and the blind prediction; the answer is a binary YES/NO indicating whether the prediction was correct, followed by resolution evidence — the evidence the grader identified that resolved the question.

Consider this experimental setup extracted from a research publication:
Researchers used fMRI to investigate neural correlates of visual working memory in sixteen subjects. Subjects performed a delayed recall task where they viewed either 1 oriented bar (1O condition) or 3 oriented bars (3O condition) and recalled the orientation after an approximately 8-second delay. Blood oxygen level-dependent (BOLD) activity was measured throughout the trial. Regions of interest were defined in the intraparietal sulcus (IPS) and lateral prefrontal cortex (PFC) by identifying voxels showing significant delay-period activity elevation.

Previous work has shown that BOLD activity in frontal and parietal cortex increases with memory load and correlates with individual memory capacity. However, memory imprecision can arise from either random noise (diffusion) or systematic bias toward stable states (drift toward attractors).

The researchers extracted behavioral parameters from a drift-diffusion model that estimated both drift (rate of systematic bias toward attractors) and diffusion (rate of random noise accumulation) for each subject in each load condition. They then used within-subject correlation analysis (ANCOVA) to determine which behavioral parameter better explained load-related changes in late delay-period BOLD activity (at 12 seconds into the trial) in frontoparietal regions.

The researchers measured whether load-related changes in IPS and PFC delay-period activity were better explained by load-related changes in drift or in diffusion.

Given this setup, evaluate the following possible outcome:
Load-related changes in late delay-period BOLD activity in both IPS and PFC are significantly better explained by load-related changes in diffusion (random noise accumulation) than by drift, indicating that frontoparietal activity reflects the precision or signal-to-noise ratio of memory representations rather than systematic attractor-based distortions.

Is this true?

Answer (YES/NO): YES